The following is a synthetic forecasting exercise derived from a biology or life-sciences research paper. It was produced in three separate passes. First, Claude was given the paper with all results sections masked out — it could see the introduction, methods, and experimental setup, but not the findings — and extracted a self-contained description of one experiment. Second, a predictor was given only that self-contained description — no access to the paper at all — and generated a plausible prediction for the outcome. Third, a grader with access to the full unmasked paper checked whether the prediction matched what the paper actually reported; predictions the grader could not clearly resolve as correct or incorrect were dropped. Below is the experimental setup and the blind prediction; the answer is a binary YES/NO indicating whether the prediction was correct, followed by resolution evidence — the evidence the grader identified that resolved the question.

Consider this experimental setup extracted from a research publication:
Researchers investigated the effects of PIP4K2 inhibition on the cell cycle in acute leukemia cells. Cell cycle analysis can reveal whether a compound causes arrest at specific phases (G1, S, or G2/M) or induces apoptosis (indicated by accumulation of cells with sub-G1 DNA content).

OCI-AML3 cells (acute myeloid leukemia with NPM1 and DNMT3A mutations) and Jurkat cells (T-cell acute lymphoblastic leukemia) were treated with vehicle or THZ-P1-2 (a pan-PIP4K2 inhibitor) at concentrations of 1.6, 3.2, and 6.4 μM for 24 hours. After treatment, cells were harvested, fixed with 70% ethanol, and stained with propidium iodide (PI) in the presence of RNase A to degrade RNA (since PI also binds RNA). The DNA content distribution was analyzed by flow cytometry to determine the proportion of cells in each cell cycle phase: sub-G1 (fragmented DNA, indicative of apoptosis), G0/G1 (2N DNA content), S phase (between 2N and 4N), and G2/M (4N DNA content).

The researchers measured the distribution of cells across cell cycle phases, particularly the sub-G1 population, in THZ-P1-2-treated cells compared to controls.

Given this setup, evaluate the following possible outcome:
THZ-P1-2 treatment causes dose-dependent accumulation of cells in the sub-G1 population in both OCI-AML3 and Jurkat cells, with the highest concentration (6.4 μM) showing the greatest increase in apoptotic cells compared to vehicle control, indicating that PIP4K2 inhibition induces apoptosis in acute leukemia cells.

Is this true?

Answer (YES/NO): NO